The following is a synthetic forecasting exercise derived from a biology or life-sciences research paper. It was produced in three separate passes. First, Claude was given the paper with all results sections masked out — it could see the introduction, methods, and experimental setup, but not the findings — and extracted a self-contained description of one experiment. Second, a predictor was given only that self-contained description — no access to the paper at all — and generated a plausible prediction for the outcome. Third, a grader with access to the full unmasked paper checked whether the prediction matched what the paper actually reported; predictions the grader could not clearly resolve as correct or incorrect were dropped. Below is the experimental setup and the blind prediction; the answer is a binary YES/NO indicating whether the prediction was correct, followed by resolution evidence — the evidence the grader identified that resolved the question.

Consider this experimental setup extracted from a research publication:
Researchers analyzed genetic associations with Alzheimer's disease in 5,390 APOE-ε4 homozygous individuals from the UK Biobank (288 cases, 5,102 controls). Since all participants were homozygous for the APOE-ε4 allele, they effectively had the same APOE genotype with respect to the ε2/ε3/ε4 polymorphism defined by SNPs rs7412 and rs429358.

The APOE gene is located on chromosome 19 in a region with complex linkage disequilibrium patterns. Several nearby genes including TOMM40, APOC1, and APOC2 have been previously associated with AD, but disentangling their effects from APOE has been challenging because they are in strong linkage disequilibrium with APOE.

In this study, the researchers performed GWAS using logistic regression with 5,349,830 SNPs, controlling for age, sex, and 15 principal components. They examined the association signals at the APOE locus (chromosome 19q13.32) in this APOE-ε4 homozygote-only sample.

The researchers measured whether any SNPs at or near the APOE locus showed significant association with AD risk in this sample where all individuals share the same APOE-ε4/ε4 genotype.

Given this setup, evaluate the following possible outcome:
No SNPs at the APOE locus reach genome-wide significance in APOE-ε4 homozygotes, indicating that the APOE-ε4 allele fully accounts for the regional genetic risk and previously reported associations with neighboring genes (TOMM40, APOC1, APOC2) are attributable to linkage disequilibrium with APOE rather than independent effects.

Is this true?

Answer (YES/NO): YES